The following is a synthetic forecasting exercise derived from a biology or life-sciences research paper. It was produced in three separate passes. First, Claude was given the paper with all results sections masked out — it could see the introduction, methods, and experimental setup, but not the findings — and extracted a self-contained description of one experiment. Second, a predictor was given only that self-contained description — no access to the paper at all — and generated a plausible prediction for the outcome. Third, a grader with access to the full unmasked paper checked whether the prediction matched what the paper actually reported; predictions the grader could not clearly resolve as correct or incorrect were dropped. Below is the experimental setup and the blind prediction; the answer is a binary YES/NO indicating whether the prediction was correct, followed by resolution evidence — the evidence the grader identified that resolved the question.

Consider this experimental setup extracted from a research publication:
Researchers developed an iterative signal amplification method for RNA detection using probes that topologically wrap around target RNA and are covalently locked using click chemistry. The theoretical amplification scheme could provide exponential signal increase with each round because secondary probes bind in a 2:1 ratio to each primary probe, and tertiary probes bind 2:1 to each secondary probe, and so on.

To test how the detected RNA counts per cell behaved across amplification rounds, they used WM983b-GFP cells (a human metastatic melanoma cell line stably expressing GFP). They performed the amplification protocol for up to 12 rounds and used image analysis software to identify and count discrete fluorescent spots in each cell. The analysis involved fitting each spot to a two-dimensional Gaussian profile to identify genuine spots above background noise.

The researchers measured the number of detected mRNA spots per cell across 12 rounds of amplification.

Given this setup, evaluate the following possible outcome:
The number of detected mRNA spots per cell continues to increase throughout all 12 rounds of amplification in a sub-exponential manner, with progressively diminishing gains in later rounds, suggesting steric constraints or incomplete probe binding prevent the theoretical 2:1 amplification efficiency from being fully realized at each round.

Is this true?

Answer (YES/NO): NO